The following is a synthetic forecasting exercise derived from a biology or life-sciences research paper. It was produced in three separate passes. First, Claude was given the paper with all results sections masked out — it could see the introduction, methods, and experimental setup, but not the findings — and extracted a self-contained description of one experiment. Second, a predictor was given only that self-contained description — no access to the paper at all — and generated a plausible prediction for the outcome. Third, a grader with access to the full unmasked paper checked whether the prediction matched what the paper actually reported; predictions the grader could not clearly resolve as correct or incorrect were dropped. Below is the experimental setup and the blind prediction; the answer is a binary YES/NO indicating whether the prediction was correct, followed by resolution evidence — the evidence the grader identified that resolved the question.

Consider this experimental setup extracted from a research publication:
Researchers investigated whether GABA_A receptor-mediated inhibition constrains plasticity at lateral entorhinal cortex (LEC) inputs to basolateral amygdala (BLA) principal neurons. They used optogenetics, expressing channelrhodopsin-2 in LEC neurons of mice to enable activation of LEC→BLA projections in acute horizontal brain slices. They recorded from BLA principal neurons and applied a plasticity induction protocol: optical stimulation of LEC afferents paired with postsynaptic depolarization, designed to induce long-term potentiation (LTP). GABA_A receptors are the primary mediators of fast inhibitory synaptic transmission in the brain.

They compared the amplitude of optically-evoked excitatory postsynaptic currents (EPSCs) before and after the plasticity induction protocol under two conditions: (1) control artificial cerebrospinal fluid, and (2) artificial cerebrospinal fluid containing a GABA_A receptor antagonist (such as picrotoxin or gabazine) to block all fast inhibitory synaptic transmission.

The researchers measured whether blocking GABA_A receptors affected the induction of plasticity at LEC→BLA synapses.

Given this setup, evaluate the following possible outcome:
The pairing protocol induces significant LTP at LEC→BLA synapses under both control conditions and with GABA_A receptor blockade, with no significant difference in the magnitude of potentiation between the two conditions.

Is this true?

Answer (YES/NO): NO